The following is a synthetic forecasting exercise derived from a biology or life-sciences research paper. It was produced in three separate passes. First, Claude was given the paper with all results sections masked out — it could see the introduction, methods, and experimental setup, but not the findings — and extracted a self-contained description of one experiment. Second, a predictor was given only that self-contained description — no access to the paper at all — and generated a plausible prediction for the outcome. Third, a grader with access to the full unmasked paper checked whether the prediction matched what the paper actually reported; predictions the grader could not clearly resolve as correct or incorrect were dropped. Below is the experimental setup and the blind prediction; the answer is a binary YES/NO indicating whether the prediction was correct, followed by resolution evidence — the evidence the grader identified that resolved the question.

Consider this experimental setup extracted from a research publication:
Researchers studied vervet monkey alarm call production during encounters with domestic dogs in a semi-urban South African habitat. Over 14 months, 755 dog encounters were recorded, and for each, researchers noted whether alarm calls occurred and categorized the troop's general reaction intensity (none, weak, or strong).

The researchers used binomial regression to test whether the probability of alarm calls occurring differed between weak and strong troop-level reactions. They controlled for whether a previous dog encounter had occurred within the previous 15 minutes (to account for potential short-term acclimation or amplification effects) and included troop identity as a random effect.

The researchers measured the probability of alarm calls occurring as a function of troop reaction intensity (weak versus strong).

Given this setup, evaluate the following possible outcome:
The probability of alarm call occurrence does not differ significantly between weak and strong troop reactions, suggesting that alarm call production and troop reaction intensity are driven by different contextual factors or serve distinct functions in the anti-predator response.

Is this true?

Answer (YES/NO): NO